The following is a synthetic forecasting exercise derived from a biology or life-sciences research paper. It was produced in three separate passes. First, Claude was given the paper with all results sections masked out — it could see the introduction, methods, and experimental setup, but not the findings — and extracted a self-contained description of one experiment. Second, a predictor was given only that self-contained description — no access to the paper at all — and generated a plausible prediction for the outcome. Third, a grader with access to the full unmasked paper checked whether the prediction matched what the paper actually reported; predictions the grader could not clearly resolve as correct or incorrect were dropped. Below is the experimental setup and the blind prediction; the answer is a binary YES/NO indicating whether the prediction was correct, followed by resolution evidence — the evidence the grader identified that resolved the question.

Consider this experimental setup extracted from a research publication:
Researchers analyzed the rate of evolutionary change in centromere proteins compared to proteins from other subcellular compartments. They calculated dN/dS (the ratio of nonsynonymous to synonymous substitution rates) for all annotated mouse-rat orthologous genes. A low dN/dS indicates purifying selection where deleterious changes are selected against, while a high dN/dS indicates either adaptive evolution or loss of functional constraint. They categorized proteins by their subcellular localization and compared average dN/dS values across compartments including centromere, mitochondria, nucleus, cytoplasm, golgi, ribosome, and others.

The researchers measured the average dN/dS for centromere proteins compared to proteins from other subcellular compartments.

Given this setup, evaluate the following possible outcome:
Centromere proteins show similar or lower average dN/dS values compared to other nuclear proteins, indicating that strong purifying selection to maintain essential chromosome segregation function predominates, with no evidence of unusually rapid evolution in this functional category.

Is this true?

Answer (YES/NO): NO